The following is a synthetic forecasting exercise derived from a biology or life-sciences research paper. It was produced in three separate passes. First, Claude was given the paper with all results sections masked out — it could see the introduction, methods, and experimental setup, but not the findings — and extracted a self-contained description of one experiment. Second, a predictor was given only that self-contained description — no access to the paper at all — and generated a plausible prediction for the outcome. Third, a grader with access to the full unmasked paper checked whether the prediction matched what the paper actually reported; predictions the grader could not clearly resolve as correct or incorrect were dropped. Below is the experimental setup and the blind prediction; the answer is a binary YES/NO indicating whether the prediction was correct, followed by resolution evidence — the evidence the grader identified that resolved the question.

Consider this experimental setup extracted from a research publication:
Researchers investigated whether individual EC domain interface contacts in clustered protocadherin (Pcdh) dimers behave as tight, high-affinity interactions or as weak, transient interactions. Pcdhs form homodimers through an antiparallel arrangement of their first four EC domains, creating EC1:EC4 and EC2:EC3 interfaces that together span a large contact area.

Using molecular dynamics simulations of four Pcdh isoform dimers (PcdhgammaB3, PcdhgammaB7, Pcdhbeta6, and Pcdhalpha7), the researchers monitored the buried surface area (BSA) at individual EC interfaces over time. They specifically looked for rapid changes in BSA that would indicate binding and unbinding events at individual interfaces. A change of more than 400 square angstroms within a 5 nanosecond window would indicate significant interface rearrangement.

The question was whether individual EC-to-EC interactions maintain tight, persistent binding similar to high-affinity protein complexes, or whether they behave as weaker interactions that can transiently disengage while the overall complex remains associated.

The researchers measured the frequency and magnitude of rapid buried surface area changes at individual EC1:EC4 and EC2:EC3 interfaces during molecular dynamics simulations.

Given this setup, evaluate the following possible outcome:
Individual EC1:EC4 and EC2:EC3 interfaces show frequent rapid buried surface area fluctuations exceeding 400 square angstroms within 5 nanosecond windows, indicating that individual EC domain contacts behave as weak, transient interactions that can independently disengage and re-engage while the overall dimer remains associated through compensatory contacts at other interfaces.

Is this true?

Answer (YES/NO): YES